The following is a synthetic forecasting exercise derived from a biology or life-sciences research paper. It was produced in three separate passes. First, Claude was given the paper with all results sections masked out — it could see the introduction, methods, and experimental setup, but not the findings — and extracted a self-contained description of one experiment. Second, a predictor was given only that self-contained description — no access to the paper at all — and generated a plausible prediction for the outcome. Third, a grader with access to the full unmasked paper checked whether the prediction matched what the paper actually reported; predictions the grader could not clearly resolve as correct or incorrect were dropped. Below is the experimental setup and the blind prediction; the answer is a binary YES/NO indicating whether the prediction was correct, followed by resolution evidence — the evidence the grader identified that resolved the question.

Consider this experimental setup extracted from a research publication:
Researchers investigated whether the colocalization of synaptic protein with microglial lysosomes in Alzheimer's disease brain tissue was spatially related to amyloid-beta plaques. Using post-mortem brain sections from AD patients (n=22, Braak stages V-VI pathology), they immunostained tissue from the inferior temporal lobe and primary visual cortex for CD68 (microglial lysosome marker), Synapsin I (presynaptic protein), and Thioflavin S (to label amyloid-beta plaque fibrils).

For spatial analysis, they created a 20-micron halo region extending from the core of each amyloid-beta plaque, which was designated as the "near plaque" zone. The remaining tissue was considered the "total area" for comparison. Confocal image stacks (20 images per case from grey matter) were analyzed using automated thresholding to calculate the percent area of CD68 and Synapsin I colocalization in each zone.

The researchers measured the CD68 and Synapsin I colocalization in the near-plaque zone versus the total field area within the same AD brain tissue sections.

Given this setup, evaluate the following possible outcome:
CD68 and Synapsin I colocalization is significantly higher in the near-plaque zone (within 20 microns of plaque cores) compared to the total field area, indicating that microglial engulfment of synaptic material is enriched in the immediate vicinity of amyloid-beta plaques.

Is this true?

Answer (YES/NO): YES